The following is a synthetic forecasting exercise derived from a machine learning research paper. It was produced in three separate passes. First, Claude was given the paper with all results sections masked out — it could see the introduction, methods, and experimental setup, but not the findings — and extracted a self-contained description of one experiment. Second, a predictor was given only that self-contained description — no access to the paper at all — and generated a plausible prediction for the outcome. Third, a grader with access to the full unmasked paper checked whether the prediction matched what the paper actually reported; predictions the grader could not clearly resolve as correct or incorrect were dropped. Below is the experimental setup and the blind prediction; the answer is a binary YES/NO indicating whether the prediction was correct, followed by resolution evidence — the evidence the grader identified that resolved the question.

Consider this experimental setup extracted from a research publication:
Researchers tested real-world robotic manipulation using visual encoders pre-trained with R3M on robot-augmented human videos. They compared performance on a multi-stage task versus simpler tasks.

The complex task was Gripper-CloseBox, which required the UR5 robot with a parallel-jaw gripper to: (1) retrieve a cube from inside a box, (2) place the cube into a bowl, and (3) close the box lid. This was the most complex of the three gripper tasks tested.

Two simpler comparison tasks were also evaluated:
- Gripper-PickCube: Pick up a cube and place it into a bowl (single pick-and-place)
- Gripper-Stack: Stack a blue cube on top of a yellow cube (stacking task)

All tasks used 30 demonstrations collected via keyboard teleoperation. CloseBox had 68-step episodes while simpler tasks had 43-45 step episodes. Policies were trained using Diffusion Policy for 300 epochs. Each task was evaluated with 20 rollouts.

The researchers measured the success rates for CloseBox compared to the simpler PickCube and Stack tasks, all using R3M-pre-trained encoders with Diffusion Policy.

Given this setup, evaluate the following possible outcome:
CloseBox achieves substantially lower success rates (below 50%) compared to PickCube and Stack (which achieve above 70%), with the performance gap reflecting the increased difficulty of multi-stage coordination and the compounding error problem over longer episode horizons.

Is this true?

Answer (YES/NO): NO